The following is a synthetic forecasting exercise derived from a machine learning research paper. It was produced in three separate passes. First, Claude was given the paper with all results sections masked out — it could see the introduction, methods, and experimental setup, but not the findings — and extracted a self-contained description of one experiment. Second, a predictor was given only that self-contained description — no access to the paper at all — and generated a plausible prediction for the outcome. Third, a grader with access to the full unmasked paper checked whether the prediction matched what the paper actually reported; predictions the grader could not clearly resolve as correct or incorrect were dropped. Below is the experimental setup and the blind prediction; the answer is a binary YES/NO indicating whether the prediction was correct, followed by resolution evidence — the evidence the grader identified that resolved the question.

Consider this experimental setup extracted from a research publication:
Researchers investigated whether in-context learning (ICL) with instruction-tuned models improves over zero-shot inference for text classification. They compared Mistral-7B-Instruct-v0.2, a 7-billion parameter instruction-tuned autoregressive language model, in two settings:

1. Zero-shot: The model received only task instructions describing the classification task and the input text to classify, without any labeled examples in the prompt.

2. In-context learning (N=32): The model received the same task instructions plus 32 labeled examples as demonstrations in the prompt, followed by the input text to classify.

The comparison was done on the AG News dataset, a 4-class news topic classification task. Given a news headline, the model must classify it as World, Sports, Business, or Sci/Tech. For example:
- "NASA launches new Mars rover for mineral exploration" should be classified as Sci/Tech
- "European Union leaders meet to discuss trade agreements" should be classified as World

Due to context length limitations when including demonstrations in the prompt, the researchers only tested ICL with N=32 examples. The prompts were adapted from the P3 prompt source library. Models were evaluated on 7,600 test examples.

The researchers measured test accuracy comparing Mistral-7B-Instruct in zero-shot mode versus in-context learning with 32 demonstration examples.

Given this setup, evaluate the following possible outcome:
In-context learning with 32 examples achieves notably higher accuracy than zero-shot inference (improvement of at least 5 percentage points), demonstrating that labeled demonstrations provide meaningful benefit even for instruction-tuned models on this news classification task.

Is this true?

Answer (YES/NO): YES